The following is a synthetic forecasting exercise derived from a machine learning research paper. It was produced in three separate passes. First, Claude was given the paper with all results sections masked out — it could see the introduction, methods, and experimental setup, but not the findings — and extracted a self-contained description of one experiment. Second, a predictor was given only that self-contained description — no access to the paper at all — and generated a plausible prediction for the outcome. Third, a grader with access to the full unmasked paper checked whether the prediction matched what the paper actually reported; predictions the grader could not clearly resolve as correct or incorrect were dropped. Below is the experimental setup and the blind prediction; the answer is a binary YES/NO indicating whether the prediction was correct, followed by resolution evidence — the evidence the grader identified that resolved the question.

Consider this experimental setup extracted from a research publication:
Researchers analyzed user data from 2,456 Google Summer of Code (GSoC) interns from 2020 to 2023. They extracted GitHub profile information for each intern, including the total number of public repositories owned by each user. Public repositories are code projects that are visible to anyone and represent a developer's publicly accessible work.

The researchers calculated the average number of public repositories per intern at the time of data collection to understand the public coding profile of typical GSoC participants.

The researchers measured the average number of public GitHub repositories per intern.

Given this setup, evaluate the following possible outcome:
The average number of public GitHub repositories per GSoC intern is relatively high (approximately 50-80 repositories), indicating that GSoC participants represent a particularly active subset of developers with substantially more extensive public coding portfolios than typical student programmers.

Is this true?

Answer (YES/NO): NO